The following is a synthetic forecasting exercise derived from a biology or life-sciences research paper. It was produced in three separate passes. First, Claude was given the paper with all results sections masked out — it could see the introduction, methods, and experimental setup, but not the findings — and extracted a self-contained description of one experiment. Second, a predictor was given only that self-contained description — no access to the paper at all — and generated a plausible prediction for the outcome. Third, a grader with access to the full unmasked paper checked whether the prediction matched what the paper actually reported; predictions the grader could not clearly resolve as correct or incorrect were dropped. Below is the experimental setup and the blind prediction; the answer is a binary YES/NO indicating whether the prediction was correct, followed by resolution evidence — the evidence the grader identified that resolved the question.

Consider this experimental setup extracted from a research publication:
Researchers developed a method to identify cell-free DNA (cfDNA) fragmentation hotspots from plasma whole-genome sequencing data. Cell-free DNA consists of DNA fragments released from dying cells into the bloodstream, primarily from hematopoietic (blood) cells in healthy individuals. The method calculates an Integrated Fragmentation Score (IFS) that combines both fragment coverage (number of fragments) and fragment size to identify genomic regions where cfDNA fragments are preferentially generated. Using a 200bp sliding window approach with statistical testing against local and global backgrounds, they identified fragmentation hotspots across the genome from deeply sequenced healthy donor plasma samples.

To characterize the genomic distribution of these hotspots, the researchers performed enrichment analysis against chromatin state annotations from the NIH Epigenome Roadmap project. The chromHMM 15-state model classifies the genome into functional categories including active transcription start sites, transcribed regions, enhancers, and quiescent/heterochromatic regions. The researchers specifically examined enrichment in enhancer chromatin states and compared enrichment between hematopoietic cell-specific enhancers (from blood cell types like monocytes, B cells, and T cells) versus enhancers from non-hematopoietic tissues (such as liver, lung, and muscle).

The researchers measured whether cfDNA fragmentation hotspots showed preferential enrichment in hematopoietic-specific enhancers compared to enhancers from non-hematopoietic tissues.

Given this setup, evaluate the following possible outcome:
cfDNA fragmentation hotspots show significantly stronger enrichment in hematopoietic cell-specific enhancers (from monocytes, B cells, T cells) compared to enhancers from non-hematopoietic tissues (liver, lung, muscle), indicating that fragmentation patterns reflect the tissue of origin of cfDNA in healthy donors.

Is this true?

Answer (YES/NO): NO